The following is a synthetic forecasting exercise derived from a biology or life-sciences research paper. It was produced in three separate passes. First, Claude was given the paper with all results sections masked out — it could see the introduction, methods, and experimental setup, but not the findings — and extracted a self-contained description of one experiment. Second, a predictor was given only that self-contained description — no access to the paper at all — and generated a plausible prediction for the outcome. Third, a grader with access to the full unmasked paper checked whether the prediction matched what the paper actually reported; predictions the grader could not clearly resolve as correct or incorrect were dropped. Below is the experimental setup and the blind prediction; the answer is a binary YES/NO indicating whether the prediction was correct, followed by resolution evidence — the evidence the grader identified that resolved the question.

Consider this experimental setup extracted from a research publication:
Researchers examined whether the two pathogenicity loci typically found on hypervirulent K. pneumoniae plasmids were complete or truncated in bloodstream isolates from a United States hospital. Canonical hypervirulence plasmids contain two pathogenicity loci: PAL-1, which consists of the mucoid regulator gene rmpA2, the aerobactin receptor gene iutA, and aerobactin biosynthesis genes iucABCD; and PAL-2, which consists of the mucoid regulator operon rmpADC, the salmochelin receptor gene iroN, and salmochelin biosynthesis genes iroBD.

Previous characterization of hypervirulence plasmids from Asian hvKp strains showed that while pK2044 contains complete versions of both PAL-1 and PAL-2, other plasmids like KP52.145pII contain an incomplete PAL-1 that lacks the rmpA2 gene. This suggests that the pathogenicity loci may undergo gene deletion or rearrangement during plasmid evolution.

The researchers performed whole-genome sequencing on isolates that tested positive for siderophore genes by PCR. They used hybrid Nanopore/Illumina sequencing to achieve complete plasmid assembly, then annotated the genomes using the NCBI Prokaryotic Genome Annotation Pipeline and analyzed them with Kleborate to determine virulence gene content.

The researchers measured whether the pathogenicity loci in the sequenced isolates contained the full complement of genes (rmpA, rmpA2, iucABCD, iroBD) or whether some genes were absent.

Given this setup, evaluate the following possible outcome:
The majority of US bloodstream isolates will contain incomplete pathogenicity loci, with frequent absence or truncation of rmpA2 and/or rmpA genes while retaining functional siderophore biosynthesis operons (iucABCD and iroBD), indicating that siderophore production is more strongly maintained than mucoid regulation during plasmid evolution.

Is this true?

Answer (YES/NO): NO